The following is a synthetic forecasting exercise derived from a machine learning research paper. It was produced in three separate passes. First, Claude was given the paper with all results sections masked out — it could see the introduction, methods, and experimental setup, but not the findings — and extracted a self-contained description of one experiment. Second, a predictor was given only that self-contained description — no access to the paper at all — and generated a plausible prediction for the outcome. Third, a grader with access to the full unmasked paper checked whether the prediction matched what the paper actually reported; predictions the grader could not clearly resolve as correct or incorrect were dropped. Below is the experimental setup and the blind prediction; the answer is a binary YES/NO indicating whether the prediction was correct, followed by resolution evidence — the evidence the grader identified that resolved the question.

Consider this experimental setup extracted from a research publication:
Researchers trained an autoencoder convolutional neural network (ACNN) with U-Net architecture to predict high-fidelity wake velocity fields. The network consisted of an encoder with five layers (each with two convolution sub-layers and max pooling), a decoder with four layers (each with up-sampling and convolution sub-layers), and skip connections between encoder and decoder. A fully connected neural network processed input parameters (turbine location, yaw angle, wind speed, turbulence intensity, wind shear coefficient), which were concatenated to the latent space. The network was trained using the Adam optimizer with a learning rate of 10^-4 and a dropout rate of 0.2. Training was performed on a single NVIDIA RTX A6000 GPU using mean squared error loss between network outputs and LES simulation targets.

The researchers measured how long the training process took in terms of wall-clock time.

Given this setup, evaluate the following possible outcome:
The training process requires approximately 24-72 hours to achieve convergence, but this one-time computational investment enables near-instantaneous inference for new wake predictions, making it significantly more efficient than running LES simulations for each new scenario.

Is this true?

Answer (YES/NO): YES